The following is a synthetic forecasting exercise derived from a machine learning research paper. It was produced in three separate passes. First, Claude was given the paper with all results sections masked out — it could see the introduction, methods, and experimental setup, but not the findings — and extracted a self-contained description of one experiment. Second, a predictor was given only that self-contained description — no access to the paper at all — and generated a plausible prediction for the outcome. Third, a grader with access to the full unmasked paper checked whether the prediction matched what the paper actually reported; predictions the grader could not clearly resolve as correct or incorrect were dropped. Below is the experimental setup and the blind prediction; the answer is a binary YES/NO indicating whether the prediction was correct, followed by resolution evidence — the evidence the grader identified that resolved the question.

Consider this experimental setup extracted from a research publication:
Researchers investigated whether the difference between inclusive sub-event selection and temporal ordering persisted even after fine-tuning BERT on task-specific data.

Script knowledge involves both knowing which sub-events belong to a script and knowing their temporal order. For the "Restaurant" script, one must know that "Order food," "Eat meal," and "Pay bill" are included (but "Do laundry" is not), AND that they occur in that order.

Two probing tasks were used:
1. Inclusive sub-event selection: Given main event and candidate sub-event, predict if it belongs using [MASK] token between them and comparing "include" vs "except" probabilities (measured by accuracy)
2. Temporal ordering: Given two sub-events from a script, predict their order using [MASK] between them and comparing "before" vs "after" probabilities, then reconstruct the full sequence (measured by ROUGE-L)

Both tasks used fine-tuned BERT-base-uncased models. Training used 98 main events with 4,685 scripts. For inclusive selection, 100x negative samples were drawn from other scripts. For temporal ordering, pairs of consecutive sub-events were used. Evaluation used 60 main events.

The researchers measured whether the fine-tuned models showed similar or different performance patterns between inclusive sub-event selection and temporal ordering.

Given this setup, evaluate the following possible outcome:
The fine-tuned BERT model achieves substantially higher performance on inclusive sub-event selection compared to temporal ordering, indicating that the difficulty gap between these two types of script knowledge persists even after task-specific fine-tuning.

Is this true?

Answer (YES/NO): NO